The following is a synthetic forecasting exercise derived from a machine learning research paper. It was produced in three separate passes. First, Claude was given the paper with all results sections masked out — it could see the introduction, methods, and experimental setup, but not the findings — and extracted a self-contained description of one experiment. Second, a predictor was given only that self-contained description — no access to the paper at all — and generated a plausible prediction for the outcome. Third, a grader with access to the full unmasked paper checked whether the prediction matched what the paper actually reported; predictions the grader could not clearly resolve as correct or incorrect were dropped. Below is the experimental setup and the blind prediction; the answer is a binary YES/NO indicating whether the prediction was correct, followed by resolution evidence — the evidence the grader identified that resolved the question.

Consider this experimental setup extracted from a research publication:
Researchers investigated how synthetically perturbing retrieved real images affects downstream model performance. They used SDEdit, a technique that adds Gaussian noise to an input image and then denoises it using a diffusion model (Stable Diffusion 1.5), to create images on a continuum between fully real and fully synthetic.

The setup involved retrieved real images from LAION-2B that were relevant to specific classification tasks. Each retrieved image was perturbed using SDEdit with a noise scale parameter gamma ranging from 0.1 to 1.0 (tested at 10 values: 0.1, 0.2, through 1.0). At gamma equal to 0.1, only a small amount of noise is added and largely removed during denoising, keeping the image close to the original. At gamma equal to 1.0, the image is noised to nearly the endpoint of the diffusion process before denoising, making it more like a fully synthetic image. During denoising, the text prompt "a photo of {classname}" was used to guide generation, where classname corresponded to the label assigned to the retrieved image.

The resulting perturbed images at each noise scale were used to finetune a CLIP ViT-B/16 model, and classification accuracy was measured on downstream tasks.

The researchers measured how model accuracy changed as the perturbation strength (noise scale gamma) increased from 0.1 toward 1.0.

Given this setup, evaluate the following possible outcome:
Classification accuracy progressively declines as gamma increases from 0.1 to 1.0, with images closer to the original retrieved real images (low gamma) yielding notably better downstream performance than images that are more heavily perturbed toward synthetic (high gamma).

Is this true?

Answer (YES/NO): NO